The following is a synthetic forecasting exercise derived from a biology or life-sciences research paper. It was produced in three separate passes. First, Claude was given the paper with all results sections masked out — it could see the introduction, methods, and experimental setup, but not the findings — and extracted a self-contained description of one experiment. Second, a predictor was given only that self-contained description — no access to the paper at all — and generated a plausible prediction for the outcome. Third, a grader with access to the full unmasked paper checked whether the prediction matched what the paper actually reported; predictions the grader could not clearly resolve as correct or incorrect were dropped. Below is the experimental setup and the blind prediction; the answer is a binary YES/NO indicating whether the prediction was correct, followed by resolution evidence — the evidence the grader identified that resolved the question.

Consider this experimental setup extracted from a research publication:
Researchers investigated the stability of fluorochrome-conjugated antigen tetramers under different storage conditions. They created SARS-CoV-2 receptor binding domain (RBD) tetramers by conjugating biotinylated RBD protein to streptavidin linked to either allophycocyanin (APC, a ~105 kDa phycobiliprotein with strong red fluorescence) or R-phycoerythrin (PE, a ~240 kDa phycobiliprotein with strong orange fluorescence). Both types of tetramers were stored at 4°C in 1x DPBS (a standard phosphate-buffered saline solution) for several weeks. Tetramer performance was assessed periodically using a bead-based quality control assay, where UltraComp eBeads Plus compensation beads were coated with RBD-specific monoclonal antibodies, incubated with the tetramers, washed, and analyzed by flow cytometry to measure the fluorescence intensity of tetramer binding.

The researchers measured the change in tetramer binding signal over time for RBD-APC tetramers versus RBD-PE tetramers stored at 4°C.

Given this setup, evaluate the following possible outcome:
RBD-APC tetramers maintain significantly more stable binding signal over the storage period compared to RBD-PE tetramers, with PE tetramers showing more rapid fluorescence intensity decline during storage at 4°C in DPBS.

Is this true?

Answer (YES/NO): NO